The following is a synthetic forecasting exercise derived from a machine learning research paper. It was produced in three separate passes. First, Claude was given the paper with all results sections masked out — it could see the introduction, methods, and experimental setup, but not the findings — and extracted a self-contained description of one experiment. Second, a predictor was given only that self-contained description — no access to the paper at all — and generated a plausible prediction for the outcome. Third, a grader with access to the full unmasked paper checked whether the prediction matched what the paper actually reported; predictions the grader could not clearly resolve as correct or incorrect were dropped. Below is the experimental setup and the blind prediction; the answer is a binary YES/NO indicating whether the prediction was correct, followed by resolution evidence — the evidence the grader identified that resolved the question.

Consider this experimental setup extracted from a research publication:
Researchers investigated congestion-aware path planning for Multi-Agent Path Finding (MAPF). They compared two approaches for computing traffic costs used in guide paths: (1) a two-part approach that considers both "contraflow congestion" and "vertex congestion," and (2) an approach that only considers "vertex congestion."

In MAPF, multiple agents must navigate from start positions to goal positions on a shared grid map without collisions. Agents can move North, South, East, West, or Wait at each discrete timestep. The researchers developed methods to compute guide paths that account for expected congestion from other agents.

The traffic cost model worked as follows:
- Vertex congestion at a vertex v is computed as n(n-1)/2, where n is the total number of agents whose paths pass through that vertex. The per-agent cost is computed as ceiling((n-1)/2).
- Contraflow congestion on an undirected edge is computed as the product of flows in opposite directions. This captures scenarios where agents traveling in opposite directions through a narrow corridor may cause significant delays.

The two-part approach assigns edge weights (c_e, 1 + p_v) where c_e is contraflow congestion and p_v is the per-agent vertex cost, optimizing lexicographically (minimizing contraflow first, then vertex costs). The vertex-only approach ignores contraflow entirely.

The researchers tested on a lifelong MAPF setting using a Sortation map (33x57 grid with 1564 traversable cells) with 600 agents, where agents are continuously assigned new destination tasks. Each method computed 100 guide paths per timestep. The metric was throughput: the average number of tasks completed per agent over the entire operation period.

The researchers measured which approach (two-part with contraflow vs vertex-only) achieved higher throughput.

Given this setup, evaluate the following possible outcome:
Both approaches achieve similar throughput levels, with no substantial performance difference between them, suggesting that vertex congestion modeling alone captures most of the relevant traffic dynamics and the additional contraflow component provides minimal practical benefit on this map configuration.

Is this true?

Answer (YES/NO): NO